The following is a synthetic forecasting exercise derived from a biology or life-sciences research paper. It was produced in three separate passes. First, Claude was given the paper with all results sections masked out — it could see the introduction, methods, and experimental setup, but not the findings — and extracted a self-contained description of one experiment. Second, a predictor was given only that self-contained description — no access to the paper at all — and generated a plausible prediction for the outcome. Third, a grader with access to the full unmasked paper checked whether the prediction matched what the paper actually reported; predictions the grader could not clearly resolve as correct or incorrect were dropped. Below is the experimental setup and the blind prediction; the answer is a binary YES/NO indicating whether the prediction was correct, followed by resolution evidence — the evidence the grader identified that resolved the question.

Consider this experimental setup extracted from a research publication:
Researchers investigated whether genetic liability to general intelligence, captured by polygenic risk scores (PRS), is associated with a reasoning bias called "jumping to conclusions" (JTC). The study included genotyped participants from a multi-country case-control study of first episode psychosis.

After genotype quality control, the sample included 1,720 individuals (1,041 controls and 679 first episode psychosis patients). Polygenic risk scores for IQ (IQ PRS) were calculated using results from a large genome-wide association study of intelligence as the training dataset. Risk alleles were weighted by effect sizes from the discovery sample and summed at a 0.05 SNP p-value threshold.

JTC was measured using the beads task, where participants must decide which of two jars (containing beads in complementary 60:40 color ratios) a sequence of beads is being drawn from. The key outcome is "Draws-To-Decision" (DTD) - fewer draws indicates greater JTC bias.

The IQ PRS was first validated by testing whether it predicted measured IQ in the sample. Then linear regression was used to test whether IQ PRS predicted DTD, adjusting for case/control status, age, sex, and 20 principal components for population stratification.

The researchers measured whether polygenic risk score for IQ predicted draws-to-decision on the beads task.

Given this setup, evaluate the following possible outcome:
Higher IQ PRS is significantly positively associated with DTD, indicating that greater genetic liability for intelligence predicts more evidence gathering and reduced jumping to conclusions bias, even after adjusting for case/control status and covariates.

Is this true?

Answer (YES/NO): YES